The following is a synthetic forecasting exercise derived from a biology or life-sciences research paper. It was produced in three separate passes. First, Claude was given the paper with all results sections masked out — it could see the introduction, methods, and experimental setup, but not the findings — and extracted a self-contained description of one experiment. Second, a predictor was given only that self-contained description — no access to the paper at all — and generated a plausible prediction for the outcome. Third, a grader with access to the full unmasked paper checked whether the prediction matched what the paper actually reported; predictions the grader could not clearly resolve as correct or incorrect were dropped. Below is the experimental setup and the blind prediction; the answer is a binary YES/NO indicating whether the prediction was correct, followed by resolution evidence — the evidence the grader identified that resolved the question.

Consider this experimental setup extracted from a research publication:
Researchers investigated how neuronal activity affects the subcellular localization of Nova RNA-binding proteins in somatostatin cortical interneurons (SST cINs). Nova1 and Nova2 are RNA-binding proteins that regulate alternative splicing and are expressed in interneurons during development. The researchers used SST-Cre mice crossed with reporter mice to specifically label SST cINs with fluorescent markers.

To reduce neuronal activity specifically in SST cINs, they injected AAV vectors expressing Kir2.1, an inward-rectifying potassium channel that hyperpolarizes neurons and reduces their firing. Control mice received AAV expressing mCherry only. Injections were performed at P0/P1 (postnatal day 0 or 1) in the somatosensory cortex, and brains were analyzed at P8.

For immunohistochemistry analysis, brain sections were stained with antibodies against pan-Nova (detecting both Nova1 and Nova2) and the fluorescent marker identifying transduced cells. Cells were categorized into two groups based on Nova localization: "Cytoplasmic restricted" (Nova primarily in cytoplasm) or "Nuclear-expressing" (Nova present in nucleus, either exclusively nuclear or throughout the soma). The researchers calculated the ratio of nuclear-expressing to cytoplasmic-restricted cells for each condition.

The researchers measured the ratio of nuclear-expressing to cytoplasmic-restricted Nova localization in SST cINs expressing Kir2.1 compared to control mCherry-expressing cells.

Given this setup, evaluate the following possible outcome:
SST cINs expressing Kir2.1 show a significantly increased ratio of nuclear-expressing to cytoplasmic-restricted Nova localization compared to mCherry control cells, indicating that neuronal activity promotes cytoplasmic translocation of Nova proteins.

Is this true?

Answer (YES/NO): NO